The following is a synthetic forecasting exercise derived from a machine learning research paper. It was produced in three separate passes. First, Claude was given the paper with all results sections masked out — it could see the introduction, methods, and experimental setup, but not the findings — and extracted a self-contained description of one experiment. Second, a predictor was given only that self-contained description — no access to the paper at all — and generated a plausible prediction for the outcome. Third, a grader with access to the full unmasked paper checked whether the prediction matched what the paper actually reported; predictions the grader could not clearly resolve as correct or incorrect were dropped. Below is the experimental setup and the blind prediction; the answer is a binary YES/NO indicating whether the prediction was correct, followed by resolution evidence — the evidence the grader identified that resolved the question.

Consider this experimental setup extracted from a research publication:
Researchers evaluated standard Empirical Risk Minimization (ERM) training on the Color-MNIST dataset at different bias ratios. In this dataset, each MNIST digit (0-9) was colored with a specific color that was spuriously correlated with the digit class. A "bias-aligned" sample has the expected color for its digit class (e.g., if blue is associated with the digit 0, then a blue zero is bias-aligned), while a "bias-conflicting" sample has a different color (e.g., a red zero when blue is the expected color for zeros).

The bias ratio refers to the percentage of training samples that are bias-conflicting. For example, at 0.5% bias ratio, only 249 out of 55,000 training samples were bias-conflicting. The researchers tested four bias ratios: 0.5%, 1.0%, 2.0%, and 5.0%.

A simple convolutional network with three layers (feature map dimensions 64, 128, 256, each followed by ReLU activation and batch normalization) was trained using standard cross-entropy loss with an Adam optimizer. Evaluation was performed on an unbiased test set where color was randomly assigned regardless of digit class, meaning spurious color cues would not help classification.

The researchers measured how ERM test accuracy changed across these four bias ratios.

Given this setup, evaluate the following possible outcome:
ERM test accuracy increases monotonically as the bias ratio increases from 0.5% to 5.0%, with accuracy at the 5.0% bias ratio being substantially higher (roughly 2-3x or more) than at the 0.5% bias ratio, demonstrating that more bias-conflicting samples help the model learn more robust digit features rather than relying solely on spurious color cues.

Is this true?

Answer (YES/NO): NO